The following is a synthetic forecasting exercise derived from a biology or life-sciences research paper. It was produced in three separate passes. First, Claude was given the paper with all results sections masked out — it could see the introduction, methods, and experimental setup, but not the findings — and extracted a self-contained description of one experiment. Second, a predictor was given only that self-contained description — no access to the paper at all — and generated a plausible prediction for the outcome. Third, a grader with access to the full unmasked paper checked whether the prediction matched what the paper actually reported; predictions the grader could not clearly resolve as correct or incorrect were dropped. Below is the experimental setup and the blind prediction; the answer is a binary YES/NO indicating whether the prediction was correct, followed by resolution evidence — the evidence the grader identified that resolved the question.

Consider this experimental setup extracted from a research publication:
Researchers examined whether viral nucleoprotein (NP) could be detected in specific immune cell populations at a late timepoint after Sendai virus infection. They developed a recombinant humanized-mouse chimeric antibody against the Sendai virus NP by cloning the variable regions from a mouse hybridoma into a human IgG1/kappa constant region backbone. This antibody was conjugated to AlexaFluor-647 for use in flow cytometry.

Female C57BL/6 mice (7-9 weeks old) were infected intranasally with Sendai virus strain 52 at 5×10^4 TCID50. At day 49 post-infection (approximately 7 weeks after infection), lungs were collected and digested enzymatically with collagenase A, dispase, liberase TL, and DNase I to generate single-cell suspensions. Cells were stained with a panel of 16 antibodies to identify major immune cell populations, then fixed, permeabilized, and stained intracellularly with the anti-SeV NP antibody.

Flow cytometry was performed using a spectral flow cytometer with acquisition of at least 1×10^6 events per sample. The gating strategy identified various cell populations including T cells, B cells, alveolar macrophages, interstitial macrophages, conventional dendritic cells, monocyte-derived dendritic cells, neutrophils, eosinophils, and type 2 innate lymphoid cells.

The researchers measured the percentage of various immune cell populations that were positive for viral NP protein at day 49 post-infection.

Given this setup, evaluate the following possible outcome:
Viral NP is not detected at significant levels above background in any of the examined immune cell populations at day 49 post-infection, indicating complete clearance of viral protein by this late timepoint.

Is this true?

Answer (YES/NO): NO